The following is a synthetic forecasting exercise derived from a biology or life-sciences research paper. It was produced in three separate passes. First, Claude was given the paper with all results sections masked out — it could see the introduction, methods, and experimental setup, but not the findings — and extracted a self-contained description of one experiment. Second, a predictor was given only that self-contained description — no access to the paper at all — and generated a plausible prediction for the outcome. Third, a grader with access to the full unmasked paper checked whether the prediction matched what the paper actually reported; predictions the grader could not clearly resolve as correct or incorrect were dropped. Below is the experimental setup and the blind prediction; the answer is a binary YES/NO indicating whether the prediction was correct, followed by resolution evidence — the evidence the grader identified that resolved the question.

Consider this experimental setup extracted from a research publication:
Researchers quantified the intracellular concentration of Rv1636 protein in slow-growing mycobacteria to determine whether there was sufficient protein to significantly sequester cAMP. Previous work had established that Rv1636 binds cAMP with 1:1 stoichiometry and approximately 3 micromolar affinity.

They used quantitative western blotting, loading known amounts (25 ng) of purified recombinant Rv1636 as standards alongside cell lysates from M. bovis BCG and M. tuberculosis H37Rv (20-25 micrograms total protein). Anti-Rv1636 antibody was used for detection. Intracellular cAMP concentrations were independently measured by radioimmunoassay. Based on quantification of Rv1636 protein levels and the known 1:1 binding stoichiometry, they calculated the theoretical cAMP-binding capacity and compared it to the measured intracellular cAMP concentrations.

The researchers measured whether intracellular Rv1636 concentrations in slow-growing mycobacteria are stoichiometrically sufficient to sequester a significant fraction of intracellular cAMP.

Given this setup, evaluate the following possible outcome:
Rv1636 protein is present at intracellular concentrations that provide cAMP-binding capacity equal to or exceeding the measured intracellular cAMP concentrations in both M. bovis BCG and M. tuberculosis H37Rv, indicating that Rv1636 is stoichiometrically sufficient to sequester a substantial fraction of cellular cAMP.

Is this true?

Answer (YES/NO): YES